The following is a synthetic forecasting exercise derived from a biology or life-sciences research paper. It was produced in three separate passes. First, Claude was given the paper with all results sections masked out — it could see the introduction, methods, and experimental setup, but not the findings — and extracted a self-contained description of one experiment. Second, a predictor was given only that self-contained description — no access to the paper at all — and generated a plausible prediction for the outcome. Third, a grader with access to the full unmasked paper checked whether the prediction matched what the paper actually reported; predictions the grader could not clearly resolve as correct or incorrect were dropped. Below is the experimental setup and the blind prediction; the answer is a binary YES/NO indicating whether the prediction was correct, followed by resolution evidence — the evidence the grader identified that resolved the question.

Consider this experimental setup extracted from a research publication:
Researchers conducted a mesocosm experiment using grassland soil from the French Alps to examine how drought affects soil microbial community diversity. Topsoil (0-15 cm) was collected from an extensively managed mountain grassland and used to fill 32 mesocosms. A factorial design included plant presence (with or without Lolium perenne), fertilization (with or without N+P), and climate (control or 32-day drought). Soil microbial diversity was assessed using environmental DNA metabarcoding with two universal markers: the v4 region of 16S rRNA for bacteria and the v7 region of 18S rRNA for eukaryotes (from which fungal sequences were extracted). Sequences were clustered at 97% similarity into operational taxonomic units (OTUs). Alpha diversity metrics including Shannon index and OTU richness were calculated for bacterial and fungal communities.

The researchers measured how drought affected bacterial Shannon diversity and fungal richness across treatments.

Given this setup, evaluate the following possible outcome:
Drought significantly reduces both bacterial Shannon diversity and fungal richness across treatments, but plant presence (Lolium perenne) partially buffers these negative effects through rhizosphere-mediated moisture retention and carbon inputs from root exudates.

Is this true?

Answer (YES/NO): NO